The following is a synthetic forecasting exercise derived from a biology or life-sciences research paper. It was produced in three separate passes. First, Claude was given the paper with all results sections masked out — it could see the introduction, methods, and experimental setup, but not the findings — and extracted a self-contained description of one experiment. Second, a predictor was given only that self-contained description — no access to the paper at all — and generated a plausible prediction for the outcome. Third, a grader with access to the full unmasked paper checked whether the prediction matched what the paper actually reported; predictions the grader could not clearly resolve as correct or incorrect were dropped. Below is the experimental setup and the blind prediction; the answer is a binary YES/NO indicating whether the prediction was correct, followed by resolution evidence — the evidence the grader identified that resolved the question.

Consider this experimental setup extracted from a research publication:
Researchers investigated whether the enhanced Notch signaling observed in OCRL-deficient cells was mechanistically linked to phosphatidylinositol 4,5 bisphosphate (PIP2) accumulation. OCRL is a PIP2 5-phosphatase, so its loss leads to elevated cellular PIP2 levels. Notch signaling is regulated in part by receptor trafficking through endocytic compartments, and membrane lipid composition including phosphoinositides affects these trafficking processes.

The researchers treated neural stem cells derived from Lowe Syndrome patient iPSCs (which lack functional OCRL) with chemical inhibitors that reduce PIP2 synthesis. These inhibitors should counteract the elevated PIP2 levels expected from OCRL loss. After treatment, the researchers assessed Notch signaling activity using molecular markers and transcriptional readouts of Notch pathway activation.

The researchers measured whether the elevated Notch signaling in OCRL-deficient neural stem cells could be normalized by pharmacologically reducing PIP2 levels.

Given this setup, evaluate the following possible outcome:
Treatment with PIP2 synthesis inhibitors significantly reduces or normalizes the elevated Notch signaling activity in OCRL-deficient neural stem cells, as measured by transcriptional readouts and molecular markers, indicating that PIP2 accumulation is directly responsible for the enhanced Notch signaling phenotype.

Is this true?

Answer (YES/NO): YES